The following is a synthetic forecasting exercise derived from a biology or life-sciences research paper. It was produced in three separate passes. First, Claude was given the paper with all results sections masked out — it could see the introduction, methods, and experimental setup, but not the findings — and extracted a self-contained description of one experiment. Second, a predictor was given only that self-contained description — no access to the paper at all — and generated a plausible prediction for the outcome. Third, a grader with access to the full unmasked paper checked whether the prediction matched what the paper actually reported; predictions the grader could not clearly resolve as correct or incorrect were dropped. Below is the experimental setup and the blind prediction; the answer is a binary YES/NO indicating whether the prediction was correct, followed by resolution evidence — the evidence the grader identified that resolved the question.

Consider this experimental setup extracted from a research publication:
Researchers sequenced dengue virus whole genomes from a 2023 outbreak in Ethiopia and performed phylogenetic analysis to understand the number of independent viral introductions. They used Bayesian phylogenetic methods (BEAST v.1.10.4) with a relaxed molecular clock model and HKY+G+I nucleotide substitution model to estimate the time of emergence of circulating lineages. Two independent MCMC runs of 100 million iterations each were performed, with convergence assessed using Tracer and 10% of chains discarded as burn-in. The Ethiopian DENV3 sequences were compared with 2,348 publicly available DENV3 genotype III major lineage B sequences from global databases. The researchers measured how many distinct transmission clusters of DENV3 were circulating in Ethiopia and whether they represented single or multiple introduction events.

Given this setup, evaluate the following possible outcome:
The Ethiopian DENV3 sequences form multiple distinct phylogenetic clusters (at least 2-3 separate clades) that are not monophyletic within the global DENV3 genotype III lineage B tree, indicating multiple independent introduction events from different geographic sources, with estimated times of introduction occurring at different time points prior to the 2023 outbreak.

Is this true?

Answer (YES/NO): YES